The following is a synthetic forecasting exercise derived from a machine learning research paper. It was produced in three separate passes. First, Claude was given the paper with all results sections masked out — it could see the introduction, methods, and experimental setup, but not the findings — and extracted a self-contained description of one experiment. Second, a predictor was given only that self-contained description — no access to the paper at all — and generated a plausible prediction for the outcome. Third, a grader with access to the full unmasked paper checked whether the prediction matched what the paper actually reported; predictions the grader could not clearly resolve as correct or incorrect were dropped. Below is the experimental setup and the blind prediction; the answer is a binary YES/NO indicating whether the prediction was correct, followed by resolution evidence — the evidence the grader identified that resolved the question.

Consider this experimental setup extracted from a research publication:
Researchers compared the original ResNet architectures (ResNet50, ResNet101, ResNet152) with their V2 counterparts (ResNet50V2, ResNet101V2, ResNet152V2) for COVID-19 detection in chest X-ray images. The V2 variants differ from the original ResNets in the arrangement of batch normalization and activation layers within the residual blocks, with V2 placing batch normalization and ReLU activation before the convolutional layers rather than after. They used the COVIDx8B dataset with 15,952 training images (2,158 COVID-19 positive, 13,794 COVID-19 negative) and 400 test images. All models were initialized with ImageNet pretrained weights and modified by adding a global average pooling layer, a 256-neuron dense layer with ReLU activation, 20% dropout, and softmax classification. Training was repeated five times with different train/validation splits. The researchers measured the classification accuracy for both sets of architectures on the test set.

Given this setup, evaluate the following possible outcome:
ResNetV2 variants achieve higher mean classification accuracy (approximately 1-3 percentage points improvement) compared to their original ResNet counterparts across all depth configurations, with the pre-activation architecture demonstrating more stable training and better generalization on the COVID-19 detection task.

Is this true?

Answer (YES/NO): NO